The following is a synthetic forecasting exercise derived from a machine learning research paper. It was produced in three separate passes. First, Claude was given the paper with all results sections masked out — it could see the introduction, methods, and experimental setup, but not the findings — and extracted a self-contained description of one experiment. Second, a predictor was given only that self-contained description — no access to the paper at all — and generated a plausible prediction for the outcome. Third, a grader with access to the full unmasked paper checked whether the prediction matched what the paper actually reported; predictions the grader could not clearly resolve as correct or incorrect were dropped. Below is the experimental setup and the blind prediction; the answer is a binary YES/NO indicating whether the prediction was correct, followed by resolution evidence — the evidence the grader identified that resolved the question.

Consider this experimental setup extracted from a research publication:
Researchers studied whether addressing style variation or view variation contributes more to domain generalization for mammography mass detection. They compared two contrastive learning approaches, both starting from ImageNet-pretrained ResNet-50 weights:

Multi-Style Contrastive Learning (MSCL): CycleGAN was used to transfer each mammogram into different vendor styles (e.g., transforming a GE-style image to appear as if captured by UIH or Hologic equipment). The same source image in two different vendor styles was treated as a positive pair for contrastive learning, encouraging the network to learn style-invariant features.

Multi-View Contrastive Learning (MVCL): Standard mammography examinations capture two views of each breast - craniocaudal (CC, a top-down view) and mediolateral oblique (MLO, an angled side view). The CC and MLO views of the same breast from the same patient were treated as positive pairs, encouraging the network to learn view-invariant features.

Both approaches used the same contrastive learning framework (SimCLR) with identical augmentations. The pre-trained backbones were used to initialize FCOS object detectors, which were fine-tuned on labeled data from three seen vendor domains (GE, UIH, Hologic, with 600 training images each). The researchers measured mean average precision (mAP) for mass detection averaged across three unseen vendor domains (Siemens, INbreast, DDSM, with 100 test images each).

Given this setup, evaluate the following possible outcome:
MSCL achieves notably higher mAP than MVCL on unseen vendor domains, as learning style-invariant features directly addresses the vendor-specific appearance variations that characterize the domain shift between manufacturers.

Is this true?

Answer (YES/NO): NO